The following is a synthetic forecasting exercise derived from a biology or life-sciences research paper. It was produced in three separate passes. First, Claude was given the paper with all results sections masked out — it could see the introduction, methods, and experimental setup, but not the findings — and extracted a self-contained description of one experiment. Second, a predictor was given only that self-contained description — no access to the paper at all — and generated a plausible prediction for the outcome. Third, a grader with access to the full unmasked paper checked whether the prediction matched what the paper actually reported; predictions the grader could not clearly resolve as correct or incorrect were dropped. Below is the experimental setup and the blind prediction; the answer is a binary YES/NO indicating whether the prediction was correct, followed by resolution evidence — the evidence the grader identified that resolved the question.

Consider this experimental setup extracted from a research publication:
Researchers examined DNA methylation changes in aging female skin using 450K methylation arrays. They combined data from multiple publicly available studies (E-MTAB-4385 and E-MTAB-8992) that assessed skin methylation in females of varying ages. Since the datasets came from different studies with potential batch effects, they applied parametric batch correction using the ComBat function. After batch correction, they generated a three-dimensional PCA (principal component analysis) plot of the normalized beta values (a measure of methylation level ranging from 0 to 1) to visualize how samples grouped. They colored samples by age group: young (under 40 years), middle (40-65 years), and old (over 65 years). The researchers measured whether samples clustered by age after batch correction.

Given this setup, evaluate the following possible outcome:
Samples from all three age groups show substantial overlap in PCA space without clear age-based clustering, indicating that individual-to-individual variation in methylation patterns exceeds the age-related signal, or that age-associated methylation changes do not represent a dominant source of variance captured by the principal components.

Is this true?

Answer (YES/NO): NO